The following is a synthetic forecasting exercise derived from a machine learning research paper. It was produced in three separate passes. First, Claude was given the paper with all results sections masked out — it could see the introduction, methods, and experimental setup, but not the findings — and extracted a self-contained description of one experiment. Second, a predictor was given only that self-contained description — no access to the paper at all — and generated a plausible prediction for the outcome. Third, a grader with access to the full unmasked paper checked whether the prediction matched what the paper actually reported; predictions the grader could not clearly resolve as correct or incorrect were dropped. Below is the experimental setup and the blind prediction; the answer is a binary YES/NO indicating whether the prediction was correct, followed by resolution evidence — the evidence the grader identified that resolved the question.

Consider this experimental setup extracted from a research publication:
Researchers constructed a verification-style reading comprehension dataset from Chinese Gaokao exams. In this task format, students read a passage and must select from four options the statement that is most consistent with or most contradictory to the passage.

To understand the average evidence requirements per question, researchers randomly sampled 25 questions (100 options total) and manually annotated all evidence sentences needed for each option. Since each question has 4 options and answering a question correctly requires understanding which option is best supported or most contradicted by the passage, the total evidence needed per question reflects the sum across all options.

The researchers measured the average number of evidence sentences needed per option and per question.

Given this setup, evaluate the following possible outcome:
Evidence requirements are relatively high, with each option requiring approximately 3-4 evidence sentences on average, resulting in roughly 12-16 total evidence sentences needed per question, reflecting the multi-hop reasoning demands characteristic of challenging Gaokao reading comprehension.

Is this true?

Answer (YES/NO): NO